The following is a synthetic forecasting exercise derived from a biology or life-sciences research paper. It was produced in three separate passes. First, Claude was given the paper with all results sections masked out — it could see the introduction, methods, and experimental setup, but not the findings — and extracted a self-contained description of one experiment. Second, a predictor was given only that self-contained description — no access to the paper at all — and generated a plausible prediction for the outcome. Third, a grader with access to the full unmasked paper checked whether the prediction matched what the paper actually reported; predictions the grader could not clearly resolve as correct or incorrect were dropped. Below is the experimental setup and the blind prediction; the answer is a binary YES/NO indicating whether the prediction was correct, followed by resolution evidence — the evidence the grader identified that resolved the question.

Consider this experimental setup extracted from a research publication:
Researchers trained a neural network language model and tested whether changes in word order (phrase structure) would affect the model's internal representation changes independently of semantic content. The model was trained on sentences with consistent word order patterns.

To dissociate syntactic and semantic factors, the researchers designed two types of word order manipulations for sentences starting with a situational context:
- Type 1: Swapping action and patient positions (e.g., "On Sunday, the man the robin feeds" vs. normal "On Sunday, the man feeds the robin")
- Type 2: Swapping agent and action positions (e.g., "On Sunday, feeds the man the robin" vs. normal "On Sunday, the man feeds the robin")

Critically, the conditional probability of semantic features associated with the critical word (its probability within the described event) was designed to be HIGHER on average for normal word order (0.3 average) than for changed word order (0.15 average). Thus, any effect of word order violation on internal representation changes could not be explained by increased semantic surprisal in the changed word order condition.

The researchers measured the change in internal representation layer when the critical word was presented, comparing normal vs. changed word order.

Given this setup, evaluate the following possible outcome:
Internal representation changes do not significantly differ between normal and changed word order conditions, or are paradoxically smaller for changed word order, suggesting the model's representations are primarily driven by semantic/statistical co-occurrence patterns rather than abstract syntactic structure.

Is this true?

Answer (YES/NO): YES